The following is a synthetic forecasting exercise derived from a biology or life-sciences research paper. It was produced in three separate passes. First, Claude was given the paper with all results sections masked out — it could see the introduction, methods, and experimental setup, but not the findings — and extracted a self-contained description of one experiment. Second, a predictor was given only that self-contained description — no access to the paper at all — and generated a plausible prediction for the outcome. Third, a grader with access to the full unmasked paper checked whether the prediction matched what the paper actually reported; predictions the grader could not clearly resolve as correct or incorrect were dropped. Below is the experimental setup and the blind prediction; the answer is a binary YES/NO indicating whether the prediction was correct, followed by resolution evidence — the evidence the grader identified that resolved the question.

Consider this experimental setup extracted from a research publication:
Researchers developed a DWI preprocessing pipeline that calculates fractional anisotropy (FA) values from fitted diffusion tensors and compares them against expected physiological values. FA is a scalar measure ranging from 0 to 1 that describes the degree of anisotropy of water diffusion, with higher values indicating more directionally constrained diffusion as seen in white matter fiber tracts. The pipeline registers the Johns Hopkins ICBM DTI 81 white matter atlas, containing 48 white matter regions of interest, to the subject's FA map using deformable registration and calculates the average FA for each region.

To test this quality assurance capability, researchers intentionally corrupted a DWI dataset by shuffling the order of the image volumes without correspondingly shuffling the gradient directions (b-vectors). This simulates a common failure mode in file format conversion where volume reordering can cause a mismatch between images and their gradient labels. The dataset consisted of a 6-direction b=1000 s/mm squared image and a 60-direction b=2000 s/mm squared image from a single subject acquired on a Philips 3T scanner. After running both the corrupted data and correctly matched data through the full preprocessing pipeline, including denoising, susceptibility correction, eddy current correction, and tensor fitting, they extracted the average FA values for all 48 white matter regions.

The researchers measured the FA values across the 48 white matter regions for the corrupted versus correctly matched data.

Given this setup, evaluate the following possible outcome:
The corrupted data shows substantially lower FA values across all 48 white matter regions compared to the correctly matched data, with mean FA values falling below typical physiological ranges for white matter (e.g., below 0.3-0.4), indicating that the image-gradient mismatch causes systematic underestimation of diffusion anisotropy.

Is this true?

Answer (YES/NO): NO